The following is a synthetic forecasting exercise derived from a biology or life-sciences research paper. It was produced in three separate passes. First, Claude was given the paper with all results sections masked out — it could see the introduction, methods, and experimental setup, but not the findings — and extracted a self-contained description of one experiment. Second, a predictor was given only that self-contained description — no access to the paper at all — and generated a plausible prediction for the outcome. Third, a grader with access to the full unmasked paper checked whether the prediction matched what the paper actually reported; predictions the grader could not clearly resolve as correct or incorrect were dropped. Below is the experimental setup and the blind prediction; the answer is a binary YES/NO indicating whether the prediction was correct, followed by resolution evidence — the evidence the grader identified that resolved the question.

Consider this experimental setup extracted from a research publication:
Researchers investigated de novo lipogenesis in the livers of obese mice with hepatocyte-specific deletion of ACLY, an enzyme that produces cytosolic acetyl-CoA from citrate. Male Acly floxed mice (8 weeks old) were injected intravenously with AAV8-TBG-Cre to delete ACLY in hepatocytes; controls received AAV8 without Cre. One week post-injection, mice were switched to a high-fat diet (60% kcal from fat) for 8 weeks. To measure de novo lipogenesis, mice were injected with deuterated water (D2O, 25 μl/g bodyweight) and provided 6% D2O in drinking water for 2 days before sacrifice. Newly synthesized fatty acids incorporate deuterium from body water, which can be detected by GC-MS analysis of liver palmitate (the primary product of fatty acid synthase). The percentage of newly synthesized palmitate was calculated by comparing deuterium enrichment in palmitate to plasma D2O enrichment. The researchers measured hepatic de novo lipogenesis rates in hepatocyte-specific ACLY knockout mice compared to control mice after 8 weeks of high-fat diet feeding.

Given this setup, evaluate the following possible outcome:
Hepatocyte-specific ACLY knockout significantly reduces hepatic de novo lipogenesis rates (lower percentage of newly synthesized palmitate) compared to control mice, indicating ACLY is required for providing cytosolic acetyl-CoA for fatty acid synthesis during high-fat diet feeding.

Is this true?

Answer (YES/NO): NO